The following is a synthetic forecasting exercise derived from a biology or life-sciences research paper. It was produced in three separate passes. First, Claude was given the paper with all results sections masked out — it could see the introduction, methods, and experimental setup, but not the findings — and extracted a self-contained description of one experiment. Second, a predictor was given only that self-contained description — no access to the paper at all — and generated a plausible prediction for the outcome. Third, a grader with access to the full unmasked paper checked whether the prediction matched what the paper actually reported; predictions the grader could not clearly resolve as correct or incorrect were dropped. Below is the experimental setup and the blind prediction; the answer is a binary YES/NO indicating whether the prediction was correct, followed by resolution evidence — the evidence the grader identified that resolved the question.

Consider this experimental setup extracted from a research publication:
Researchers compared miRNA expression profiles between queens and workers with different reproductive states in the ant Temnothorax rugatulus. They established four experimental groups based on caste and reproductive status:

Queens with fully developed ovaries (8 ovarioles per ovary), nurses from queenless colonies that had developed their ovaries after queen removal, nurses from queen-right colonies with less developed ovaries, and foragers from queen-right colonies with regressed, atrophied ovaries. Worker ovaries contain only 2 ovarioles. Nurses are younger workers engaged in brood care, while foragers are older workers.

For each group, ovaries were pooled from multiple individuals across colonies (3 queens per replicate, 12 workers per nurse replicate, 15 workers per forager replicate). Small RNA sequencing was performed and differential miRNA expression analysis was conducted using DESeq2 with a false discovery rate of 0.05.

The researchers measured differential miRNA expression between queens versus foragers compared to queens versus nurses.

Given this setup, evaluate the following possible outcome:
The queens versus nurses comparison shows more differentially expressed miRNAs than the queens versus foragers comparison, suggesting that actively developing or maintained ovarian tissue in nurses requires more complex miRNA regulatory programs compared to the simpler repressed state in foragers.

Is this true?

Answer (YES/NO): NO